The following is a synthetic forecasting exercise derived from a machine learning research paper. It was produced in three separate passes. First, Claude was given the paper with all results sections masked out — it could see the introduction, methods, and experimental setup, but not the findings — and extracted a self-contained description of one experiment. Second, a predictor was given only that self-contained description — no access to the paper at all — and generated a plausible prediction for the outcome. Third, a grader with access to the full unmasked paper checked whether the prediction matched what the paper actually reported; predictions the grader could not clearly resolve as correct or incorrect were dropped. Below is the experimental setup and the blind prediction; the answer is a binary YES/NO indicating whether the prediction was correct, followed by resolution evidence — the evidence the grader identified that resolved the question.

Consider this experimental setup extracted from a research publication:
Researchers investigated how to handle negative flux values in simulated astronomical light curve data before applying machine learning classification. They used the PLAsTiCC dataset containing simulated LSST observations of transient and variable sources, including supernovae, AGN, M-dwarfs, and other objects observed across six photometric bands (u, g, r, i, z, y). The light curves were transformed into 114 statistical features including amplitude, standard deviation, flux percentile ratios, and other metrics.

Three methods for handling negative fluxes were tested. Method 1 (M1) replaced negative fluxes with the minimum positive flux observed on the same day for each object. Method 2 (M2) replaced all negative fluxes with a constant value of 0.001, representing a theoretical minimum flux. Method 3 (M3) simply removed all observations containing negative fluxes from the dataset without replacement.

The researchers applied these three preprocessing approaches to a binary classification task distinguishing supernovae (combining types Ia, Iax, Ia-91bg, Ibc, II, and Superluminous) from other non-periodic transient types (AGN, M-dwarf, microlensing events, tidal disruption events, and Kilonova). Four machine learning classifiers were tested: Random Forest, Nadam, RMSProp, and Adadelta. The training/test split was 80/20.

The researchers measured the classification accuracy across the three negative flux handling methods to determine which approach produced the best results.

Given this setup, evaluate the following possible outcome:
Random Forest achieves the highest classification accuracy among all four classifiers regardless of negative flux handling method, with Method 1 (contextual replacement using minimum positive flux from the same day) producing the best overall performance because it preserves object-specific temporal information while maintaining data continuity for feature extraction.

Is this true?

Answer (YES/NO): NO